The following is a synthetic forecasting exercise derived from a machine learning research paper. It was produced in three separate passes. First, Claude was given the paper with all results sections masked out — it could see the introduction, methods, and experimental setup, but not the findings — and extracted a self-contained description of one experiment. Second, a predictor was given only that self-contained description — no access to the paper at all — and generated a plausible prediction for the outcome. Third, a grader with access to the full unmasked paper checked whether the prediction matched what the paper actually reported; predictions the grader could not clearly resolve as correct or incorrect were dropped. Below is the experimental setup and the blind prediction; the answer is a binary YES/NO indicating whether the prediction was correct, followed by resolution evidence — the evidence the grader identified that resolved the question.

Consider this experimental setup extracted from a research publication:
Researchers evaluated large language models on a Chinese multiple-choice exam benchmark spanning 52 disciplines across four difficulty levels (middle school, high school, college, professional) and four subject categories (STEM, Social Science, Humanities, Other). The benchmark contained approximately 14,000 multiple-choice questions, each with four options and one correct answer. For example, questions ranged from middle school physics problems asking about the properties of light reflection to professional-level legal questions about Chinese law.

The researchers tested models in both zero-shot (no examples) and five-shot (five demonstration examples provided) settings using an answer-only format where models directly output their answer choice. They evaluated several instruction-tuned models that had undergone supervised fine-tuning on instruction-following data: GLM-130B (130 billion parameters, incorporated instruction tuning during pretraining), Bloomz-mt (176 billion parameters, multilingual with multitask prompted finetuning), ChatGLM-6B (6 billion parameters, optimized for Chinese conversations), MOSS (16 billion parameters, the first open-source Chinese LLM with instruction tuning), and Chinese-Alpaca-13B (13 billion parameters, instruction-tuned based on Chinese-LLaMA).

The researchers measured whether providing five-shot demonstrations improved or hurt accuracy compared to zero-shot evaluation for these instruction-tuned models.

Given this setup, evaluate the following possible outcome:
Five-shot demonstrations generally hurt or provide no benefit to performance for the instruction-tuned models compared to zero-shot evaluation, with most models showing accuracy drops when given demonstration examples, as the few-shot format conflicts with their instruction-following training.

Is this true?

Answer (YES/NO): YES